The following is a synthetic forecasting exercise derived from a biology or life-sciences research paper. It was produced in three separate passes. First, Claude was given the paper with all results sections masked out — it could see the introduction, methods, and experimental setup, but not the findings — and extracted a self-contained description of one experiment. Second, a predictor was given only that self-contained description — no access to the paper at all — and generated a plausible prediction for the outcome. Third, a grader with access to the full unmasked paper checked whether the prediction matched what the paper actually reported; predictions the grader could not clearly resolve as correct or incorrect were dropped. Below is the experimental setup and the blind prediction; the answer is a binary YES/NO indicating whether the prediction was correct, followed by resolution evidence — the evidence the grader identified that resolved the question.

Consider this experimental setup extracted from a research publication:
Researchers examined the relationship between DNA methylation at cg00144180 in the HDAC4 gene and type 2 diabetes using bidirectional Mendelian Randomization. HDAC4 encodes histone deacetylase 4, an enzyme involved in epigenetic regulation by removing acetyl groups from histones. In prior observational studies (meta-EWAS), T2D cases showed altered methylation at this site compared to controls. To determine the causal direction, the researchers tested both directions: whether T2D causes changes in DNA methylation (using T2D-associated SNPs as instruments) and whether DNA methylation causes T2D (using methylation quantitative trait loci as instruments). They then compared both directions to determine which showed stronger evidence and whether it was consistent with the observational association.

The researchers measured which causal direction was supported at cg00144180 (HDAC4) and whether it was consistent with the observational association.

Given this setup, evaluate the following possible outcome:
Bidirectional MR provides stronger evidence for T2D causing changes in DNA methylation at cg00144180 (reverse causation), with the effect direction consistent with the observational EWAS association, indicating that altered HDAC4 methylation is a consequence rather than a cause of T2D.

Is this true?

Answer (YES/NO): NO